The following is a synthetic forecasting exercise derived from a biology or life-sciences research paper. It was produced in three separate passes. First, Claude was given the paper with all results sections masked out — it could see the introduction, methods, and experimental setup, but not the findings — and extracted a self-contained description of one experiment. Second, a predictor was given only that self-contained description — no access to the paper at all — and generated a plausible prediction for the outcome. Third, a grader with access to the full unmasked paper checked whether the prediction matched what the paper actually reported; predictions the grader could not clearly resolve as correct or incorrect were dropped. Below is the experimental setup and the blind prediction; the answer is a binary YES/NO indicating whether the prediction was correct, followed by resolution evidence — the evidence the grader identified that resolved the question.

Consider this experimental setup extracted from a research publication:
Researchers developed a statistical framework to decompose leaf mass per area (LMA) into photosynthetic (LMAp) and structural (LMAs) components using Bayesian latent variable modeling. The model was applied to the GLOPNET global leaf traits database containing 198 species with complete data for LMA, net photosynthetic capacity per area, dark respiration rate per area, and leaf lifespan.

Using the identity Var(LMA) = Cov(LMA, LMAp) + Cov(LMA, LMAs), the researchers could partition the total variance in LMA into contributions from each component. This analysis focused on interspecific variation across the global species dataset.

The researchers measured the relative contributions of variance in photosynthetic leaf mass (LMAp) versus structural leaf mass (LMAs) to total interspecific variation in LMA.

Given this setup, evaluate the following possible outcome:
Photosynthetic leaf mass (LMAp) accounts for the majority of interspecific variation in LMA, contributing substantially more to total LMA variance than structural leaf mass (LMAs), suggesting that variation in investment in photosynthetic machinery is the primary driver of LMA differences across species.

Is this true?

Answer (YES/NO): NO